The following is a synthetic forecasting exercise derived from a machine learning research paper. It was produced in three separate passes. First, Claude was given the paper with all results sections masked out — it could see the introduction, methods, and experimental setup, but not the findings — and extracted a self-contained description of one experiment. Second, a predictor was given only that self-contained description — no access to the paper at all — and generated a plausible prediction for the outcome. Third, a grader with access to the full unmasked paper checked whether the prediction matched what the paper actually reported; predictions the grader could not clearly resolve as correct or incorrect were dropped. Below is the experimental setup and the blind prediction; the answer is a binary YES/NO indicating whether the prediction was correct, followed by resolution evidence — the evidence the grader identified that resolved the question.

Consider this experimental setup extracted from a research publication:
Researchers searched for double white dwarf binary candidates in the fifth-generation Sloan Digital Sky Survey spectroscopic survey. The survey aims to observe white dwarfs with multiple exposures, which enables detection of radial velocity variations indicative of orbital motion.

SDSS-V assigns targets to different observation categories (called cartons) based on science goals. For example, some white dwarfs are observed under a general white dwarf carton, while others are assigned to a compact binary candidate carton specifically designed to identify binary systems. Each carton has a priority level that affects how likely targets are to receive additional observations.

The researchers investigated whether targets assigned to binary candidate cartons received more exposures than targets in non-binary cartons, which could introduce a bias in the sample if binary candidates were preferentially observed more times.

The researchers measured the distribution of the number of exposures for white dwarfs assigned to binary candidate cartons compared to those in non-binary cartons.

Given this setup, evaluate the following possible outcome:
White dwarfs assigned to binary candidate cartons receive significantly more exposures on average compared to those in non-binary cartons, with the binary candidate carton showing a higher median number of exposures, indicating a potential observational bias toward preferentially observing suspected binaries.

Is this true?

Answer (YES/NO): NO